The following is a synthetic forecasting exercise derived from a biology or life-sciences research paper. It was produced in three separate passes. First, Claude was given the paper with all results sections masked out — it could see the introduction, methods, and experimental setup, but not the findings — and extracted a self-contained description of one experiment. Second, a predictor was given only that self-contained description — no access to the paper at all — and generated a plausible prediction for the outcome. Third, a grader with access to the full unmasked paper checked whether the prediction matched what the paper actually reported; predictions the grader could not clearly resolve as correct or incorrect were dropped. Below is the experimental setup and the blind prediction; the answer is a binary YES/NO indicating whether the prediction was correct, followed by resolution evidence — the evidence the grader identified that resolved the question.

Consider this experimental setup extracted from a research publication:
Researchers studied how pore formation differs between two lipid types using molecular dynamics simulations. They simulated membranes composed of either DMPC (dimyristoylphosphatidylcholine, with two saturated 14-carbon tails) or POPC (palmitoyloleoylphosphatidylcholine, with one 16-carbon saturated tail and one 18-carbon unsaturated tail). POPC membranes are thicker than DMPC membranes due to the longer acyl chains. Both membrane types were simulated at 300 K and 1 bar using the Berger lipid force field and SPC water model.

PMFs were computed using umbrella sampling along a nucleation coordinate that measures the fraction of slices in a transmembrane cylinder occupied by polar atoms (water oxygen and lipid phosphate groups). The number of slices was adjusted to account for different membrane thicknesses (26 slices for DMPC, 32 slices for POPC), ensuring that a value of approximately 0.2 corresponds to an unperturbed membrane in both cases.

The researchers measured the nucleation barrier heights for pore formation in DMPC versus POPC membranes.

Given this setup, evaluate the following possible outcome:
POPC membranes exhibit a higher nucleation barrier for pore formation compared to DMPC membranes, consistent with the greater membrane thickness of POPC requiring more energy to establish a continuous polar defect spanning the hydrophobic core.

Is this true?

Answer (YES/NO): YES